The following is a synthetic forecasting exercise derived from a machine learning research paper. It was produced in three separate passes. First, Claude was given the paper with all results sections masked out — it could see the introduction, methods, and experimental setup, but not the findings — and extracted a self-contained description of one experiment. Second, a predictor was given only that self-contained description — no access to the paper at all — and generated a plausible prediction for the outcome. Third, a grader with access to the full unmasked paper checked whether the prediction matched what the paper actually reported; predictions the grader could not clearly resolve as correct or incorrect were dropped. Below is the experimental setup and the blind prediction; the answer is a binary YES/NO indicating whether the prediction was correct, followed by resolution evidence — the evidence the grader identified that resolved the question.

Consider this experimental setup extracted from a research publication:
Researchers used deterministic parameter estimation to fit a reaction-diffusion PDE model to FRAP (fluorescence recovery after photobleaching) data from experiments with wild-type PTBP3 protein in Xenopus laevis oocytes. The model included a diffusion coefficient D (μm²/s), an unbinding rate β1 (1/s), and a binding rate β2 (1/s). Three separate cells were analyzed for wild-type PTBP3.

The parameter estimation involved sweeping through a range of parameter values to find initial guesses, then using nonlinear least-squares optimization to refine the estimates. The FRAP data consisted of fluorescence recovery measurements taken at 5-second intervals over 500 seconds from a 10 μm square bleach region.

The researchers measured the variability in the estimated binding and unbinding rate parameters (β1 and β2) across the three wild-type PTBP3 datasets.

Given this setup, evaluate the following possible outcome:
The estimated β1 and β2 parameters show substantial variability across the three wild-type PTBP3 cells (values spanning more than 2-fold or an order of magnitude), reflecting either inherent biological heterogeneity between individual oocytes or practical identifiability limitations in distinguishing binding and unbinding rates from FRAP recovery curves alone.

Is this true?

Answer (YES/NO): YES